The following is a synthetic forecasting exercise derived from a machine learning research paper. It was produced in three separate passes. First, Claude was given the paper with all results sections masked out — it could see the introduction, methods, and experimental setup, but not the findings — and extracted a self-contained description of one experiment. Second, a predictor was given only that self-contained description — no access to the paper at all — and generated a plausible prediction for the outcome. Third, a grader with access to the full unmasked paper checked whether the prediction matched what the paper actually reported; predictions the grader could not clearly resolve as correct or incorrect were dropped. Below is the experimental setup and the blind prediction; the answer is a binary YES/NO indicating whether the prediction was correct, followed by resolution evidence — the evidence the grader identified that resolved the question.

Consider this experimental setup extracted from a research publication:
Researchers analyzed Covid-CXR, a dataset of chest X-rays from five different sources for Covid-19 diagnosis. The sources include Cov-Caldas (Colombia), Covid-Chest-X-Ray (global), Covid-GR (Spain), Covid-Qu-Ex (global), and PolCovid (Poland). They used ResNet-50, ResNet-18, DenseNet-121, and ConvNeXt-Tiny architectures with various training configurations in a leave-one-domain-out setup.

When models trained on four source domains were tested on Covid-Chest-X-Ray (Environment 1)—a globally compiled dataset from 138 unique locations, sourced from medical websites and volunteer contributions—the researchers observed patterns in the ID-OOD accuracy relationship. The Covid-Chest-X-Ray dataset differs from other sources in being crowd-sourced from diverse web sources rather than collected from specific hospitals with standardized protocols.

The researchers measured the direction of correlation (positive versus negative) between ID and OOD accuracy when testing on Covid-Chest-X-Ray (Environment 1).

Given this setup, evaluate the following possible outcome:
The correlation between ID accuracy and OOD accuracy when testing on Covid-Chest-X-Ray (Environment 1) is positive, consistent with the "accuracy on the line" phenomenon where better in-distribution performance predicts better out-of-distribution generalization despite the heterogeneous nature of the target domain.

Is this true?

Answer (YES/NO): NO